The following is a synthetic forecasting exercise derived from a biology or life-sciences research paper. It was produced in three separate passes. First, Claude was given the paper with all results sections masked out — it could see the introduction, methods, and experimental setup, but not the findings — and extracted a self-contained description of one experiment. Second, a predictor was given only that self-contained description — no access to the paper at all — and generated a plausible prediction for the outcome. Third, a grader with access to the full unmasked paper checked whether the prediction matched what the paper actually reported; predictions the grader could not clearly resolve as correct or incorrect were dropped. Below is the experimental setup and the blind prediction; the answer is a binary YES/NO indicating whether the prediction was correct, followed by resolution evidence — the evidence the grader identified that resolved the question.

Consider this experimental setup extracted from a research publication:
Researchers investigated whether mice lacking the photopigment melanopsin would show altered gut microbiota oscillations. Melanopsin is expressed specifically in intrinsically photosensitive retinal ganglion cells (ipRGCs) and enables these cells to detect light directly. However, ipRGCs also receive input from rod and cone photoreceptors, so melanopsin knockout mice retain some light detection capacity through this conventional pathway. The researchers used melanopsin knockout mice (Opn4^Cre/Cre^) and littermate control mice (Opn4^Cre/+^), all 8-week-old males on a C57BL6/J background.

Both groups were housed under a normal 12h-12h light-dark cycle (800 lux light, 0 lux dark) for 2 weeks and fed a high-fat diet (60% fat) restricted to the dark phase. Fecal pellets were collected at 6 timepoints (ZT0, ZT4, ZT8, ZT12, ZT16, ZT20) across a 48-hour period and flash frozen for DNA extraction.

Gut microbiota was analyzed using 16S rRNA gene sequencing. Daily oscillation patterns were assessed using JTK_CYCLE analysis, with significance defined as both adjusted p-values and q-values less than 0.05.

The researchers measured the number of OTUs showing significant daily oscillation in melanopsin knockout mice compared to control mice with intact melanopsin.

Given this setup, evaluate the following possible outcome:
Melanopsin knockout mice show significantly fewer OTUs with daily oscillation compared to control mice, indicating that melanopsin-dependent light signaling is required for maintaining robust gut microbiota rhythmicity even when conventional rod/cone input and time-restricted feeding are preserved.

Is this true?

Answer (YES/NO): NO